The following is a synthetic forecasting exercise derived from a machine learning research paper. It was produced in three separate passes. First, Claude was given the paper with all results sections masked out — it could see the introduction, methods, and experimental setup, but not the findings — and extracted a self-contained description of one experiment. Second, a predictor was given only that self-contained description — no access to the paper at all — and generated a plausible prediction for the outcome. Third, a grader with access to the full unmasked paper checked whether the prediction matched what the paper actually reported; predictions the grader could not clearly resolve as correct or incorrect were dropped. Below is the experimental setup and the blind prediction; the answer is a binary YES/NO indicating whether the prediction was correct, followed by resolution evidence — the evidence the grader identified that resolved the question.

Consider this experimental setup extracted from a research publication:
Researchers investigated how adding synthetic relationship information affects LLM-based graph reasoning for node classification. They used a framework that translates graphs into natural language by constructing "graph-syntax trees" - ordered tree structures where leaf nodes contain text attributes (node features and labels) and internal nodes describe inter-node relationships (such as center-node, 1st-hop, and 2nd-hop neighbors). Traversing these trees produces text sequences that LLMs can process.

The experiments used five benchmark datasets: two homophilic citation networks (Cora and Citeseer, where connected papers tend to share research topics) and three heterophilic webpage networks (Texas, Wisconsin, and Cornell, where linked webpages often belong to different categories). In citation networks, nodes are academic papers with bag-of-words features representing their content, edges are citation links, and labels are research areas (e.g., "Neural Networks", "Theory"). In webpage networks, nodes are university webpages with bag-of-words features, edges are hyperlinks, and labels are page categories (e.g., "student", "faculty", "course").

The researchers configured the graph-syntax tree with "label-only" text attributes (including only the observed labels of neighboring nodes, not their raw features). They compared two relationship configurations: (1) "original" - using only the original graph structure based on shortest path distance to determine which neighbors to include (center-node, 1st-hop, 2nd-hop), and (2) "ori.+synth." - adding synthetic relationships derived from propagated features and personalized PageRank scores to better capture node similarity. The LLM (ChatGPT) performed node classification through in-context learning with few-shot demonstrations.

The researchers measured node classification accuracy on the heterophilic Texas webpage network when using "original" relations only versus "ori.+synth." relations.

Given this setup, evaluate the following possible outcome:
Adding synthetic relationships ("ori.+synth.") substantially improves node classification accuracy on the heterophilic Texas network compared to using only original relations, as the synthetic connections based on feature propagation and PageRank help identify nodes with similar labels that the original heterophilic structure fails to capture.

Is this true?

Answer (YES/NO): YES